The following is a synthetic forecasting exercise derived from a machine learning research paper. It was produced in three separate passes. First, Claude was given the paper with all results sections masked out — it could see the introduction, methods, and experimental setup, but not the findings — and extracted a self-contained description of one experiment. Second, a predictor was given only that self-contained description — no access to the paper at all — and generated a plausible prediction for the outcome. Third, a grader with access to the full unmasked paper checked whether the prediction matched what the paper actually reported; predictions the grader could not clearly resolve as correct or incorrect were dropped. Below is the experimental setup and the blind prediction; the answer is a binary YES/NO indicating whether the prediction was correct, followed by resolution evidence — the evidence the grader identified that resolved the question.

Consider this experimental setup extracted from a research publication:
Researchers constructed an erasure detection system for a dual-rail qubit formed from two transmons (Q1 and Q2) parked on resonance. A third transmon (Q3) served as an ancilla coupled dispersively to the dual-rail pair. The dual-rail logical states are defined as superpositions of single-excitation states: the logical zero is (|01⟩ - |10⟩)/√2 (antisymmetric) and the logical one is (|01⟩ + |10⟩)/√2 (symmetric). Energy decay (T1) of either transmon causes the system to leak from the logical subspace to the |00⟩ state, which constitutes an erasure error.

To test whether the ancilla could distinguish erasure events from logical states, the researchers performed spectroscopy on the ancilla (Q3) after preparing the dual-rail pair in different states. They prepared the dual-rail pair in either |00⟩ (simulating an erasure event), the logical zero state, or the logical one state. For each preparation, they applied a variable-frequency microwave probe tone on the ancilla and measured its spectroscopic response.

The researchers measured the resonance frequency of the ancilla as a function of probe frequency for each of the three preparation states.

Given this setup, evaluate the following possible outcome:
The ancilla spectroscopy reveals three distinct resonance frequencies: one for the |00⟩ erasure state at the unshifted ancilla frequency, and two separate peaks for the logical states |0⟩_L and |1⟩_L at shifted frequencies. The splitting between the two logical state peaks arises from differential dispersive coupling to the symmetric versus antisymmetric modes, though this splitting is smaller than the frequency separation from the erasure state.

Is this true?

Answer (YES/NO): NO